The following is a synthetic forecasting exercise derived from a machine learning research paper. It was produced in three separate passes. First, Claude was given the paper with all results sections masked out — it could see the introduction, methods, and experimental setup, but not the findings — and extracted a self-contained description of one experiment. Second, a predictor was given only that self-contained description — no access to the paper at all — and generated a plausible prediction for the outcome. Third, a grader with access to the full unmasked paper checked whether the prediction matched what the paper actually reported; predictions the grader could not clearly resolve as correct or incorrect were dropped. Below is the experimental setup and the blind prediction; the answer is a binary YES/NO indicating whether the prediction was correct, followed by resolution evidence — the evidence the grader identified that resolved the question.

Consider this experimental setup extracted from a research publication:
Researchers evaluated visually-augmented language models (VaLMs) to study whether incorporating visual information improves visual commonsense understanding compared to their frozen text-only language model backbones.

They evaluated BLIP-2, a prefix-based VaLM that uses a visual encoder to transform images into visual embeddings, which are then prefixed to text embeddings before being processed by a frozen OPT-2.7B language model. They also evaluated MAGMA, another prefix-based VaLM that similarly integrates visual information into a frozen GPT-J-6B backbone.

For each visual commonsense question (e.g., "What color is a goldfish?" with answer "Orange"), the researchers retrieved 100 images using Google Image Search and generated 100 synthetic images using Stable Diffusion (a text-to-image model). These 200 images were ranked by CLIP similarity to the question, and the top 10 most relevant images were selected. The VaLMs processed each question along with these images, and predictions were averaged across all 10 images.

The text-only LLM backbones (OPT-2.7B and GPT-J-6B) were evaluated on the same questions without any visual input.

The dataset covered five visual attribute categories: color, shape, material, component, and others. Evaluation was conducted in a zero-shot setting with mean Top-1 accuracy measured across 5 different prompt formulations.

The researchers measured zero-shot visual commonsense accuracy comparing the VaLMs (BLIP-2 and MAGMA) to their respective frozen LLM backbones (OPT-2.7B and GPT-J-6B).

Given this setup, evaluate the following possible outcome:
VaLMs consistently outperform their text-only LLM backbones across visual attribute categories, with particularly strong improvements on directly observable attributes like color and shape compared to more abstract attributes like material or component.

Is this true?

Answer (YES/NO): NO